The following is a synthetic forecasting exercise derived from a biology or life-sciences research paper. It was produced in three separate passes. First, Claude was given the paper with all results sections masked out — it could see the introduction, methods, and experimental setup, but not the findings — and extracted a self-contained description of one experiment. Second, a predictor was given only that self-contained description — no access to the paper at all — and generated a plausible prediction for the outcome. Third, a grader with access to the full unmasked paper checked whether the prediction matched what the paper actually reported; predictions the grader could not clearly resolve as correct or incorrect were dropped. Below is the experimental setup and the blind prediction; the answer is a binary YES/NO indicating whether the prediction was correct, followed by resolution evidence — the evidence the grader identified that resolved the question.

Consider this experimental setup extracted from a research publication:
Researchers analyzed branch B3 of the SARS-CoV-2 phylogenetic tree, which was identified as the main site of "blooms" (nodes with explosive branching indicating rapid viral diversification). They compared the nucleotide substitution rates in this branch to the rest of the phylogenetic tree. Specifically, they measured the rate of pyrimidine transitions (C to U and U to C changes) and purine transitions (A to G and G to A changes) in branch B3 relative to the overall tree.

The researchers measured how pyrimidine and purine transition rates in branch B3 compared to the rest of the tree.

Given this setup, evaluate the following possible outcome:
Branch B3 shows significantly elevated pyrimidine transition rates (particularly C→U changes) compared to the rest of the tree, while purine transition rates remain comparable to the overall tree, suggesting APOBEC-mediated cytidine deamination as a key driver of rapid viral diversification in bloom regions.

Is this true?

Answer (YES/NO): NO